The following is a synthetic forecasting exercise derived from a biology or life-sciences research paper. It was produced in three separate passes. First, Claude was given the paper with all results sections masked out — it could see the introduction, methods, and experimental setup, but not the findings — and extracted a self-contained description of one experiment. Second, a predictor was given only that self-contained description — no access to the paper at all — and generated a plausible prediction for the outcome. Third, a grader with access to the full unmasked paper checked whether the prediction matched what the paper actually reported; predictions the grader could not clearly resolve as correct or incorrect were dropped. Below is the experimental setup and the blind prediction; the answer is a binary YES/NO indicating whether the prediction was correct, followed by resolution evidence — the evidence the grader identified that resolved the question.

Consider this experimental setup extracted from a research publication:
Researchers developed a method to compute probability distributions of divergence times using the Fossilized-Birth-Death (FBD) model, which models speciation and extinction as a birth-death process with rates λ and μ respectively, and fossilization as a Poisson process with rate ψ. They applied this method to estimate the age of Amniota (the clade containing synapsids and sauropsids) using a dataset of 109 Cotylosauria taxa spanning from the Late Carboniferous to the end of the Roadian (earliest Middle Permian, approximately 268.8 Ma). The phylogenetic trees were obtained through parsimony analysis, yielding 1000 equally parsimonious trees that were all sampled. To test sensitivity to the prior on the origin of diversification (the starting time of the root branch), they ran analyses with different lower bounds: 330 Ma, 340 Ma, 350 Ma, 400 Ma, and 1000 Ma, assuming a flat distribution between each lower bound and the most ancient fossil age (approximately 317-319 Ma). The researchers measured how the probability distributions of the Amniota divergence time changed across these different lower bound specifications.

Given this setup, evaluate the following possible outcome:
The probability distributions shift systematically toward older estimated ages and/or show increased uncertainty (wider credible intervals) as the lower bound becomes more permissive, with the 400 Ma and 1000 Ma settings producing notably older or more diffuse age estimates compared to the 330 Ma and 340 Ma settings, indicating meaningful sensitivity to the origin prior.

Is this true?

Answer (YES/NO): NO